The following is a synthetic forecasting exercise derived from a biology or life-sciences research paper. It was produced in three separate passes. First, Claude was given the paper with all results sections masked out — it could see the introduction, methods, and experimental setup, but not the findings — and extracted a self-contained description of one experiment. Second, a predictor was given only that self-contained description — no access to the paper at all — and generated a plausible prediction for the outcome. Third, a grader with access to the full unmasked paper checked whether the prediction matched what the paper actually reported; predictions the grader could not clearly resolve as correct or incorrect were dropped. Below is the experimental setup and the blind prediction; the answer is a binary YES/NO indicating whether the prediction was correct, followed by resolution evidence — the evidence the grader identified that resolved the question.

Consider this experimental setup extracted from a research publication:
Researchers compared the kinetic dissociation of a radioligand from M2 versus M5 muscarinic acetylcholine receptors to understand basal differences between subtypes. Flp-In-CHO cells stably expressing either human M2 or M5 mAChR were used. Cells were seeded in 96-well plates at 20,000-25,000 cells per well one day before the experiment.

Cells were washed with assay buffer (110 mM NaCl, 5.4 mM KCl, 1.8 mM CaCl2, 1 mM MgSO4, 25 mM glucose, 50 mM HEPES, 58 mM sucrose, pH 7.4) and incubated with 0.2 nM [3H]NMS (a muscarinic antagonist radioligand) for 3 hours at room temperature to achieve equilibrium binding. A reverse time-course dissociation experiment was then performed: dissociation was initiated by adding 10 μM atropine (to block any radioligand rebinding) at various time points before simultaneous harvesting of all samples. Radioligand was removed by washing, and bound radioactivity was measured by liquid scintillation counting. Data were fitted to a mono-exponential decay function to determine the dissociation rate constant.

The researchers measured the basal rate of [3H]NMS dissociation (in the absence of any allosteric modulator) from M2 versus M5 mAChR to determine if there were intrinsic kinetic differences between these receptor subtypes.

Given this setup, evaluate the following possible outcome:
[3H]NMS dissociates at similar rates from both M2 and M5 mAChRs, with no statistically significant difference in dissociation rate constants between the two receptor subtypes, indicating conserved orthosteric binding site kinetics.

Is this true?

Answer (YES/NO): NO